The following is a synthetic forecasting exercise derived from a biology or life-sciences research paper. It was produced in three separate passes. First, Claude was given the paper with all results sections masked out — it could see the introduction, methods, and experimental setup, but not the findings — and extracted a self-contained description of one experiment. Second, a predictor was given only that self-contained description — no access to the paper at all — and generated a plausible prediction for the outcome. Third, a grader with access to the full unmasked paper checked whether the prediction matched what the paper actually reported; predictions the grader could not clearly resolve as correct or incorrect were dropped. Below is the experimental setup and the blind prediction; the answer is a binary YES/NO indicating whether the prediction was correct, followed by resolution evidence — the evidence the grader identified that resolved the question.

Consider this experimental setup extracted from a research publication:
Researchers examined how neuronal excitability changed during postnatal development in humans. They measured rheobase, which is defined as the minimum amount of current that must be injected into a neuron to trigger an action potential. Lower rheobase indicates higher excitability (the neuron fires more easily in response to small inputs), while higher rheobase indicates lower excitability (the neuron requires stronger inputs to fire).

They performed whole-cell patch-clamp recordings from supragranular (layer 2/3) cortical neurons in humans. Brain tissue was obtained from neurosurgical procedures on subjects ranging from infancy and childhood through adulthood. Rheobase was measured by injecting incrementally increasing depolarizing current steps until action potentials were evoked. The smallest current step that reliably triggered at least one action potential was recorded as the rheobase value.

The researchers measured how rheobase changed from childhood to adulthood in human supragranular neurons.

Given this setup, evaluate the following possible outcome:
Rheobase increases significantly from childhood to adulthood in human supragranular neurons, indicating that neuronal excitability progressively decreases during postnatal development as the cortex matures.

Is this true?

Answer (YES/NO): YES